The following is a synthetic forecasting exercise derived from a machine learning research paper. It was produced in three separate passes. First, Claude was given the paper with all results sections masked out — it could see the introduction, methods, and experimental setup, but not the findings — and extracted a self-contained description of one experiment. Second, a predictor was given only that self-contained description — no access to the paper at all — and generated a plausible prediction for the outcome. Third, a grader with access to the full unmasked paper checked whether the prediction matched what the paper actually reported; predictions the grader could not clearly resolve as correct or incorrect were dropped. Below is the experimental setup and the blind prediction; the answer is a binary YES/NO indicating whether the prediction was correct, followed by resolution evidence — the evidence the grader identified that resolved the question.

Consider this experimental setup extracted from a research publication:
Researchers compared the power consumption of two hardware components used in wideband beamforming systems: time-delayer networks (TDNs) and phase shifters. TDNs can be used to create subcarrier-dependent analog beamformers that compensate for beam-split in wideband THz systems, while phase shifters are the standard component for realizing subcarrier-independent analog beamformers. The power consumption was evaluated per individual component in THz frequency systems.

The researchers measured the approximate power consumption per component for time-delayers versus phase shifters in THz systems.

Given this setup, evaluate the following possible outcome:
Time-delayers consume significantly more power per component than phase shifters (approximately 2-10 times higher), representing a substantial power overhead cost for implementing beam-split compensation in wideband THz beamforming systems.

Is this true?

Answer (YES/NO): YES